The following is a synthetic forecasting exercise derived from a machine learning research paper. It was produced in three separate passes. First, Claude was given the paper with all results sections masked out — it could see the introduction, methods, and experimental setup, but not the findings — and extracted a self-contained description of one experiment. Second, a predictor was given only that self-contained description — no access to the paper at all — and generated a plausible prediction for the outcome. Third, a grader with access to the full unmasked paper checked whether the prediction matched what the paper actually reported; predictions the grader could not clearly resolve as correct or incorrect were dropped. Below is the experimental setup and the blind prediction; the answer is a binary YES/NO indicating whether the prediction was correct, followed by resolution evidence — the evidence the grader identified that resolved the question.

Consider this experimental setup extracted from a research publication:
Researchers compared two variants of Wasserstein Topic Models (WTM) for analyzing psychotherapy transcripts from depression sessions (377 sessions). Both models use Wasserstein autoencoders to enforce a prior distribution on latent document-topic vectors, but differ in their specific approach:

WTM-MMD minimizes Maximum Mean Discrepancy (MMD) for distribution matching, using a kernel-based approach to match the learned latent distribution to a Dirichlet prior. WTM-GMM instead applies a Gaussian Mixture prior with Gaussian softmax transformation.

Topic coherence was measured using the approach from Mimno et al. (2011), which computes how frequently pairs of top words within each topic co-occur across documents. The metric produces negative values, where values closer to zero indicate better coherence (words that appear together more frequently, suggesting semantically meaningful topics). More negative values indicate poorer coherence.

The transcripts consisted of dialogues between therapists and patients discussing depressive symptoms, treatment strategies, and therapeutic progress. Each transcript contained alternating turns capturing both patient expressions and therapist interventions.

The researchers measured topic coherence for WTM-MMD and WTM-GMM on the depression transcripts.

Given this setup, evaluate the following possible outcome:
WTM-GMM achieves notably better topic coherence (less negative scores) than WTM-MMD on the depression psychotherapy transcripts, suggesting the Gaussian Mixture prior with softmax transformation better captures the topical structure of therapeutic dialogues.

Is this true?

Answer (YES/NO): YES